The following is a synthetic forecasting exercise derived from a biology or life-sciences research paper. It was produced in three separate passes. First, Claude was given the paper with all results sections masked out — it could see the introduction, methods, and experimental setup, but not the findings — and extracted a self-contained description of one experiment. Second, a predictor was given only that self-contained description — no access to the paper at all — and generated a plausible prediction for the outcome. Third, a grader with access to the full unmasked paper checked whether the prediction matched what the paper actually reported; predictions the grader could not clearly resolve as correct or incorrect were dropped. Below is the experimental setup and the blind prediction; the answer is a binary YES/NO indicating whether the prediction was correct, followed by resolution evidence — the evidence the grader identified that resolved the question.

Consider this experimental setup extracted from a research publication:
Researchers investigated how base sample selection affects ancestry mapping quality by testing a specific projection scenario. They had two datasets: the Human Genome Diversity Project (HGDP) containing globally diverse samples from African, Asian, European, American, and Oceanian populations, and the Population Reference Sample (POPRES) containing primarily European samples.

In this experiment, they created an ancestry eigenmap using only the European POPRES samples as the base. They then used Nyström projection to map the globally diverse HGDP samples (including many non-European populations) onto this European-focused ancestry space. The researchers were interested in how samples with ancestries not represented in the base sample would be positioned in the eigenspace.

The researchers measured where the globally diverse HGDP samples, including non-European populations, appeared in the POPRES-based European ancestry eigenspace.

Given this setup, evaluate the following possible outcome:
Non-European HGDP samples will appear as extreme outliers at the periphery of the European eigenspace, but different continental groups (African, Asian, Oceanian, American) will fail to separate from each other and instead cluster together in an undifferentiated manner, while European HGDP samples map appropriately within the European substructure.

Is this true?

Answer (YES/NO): NO